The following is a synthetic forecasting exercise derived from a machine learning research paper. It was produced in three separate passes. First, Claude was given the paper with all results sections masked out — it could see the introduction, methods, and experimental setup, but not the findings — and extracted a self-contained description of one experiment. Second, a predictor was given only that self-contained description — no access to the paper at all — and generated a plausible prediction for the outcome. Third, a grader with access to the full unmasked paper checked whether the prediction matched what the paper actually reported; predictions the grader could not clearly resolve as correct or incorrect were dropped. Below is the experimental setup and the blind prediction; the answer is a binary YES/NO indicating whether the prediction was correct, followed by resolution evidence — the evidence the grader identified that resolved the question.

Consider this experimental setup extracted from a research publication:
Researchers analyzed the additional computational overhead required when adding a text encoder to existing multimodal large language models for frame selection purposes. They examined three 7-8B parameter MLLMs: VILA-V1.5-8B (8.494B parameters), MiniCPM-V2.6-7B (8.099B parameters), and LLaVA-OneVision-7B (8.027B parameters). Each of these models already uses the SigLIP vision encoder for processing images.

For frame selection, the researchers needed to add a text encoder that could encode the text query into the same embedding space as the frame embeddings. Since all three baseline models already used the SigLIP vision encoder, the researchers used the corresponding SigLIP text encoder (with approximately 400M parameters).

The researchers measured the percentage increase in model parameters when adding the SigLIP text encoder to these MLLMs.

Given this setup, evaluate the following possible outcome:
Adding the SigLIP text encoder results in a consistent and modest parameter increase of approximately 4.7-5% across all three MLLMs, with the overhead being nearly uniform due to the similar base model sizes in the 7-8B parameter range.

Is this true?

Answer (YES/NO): NO